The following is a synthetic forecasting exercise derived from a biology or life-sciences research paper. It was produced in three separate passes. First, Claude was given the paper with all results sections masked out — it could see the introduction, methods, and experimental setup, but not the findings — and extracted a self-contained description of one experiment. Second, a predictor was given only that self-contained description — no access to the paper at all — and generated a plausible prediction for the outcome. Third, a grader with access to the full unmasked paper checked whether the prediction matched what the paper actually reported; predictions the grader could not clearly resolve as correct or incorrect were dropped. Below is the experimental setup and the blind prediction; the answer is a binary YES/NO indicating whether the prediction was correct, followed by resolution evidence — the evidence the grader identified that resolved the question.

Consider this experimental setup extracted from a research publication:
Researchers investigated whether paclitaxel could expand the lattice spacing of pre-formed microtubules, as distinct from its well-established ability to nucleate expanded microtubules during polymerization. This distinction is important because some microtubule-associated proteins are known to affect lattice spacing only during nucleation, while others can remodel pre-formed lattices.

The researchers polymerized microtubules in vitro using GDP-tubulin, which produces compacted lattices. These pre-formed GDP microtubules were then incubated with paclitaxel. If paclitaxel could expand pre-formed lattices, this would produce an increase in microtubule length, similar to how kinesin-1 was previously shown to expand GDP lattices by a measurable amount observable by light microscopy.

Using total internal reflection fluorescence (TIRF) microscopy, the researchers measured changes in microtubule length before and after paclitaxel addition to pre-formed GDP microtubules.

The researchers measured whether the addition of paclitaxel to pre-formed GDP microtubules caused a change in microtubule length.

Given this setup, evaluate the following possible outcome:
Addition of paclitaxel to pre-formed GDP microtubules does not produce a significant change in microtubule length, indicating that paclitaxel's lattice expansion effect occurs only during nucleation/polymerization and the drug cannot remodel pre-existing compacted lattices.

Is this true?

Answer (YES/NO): NO